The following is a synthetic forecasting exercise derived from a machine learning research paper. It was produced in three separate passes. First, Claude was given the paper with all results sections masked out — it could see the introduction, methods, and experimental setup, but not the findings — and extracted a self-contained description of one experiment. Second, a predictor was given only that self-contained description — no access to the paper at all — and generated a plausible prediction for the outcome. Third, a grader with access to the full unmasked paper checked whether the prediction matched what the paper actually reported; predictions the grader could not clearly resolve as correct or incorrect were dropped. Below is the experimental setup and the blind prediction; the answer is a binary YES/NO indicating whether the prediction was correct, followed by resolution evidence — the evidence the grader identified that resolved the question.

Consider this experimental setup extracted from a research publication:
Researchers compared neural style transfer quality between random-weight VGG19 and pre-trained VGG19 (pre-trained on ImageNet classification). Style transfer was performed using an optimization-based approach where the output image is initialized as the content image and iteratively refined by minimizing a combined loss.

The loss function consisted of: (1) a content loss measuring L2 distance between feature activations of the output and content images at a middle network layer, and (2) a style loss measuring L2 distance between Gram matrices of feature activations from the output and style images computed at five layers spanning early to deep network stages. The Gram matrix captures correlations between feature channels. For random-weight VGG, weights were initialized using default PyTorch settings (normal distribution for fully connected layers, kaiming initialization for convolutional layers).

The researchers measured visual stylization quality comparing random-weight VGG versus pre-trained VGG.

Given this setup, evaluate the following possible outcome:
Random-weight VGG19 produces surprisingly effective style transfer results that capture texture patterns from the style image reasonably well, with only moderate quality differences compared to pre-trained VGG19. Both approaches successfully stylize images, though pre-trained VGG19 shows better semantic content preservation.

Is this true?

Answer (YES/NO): NO